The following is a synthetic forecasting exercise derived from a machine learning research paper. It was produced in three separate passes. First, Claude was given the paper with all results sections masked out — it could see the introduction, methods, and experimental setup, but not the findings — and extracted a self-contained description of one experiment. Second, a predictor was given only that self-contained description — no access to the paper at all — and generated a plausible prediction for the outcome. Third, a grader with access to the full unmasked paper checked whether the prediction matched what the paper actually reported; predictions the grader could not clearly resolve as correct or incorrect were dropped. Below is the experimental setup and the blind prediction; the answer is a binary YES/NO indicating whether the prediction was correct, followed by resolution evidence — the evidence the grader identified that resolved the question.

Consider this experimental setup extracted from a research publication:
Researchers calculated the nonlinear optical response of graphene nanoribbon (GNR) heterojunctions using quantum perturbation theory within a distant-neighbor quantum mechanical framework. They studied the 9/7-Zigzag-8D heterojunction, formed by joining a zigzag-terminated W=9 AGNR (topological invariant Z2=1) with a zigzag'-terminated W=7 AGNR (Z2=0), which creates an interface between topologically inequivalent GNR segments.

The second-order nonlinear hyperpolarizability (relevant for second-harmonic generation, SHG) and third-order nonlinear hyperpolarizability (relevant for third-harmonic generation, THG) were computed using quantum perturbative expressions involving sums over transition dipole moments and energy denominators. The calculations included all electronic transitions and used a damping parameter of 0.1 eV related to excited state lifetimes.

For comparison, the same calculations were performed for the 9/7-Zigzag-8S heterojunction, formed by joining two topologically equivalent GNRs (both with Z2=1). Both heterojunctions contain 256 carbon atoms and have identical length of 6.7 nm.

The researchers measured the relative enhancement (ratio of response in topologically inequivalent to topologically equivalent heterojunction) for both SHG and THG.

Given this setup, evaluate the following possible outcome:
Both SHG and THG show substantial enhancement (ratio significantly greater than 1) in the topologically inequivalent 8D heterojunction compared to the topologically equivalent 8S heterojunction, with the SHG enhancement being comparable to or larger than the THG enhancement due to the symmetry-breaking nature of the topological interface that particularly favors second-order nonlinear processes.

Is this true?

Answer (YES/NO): NO